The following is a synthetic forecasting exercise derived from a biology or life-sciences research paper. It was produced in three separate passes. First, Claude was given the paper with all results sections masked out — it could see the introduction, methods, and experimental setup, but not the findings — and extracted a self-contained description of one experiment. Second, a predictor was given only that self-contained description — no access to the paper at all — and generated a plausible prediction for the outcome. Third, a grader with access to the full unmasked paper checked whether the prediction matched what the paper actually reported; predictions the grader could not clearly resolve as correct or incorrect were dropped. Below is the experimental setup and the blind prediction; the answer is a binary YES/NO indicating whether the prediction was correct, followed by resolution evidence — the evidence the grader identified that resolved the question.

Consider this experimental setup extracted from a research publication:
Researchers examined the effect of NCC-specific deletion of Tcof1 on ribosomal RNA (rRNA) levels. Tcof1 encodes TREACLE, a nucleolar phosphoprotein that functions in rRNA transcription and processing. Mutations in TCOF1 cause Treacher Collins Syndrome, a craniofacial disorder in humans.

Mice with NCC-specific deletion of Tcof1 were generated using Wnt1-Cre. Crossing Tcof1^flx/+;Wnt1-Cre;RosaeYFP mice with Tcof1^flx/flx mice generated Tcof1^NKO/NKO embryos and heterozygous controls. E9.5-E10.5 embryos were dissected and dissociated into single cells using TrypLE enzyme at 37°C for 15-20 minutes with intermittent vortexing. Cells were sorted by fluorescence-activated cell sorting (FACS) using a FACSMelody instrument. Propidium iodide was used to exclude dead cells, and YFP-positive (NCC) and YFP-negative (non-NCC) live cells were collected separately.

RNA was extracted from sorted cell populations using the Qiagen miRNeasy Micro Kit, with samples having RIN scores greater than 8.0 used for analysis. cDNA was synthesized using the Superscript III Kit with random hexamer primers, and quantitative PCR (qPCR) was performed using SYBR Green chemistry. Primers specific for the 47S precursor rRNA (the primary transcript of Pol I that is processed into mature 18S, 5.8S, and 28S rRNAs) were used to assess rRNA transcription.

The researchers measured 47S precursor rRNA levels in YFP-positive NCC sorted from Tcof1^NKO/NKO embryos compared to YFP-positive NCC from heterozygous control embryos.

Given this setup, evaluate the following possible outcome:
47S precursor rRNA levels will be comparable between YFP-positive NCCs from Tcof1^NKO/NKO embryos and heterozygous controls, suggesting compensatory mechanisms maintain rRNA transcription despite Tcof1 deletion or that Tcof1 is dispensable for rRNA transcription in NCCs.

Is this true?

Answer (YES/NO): NO